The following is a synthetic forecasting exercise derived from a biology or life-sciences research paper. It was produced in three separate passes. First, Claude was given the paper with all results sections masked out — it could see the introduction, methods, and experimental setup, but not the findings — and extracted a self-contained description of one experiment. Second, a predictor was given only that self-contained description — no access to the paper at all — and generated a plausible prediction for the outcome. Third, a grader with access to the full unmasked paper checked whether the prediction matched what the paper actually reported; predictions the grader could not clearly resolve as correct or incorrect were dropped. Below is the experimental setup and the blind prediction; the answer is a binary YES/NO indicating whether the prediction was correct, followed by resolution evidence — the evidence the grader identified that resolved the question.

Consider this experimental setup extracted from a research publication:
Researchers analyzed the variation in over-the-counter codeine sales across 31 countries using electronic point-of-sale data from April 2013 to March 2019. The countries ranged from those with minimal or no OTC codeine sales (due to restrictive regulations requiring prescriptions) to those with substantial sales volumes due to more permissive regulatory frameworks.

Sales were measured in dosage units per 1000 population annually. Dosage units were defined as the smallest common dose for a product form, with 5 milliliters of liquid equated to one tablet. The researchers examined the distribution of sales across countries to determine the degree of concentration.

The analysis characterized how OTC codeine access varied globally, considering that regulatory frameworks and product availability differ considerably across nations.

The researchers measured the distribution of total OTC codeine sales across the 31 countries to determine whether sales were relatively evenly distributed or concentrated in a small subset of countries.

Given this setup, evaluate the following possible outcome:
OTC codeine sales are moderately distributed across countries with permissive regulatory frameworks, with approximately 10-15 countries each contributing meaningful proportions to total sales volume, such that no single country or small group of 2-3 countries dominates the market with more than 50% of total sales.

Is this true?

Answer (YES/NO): NO